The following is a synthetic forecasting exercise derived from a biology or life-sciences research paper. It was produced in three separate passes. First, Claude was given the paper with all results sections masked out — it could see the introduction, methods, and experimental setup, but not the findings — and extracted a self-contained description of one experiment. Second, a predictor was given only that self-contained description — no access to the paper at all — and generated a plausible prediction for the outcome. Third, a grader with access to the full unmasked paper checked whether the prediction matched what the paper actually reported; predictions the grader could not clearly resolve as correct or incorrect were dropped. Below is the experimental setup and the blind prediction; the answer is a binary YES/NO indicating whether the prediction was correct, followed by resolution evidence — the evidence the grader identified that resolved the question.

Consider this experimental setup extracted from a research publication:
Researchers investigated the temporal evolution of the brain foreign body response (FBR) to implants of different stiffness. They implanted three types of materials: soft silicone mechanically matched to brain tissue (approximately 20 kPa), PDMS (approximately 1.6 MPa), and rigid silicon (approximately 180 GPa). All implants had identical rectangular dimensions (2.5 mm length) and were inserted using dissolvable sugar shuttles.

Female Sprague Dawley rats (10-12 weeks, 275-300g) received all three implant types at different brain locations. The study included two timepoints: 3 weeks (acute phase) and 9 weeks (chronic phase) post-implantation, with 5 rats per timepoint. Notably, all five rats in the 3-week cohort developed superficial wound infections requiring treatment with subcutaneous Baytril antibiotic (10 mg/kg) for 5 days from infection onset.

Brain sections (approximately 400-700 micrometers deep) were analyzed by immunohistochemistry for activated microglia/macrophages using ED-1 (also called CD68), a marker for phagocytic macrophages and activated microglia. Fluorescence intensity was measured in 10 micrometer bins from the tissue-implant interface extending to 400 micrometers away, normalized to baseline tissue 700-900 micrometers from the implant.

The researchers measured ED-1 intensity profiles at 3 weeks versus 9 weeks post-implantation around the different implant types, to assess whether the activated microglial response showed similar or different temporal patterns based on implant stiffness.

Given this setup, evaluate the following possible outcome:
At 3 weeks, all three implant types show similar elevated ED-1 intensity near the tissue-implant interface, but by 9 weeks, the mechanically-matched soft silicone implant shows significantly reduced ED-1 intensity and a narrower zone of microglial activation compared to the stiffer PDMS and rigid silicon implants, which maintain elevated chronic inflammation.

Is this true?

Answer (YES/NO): NO